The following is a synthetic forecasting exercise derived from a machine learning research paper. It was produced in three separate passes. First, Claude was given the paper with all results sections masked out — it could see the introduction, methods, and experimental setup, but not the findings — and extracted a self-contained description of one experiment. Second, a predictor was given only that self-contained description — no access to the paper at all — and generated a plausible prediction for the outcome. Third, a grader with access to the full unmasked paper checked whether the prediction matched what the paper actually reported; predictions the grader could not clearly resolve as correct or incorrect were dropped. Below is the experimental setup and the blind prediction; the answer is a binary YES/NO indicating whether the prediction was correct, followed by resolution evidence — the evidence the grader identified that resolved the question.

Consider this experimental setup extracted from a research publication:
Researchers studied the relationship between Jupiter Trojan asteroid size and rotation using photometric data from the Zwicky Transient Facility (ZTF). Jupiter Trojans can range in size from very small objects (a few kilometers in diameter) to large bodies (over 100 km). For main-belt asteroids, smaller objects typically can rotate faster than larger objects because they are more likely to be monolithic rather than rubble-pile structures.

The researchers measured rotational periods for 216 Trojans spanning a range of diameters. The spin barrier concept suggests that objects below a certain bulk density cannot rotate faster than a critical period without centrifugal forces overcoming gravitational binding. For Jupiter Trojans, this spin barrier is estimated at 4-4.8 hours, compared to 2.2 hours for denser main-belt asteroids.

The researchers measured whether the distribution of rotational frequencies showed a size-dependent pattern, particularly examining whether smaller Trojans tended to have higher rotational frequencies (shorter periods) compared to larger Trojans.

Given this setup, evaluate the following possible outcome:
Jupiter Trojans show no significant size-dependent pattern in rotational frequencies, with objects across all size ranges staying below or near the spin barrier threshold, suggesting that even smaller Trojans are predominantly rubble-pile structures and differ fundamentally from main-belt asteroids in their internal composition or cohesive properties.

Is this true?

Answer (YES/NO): NO